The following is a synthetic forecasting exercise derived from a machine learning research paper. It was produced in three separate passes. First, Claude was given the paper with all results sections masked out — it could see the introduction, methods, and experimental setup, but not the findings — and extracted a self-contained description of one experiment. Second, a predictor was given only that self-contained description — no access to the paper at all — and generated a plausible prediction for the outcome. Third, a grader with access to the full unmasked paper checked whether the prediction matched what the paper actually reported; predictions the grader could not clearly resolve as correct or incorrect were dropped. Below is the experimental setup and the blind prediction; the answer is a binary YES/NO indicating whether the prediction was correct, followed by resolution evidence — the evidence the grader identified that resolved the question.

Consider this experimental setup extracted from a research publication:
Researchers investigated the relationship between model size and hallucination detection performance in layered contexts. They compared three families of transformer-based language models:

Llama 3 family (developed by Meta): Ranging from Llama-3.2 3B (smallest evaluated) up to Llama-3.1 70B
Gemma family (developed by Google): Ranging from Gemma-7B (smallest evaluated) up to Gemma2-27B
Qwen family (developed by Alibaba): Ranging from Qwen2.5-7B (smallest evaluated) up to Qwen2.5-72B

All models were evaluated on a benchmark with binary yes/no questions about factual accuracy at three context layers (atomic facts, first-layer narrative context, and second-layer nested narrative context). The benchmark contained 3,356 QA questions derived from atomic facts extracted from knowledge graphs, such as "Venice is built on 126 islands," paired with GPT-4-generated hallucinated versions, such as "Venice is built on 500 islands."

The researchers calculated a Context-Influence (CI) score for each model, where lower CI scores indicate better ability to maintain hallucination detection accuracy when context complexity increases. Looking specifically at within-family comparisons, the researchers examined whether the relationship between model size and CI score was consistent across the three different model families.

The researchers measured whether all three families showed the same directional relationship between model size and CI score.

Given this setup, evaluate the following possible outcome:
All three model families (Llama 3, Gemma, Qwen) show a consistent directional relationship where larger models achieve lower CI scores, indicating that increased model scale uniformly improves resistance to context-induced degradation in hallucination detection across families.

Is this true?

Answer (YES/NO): NO